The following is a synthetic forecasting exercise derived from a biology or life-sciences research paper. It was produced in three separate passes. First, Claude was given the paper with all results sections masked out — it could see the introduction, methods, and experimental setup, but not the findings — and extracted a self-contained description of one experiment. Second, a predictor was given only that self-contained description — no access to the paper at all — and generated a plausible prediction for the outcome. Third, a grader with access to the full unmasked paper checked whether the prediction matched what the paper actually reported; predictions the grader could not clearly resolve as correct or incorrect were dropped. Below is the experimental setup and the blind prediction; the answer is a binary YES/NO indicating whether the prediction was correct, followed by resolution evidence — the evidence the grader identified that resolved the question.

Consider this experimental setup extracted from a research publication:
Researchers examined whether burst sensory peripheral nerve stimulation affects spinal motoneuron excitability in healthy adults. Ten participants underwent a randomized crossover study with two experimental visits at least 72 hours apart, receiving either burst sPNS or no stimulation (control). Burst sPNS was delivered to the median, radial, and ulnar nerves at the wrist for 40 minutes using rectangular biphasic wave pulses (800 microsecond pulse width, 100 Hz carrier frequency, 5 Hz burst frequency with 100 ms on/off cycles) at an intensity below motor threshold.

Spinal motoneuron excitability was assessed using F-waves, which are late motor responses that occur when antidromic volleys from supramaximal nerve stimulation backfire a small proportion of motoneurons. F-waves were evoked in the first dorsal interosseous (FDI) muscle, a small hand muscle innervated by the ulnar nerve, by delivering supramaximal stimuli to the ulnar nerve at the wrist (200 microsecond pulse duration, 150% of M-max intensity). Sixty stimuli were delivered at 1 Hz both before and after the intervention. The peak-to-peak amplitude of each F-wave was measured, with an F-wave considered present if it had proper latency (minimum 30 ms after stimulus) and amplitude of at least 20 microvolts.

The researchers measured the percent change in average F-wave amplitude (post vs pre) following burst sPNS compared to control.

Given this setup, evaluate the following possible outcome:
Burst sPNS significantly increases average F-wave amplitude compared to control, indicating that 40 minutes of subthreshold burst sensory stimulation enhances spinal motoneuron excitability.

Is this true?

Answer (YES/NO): YES